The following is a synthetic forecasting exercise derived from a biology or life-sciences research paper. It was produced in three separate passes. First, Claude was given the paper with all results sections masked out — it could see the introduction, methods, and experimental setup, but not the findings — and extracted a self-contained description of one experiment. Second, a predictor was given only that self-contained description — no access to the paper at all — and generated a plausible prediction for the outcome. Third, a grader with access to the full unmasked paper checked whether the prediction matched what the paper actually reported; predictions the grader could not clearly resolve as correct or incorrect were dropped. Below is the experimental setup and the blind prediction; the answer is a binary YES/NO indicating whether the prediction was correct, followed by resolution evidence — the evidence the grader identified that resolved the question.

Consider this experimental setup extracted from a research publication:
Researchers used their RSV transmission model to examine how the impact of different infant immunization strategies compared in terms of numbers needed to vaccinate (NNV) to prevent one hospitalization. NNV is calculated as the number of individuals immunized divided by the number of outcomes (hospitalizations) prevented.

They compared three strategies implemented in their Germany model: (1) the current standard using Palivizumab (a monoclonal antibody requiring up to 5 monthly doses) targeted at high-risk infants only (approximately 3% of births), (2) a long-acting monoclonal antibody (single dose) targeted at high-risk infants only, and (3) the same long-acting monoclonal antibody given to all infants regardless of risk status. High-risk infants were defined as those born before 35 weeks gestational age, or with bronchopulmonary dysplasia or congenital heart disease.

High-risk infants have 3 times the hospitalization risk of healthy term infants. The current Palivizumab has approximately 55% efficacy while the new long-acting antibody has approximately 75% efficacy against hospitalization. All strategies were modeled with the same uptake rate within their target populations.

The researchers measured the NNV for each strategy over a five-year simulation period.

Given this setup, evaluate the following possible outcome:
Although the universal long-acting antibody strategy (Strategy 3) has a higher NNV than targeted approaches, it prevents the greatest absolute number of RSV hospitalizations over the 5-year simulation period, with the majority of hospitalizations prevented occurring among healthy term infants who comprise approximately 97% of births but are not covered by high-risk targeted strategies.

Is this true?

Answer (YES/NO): YES